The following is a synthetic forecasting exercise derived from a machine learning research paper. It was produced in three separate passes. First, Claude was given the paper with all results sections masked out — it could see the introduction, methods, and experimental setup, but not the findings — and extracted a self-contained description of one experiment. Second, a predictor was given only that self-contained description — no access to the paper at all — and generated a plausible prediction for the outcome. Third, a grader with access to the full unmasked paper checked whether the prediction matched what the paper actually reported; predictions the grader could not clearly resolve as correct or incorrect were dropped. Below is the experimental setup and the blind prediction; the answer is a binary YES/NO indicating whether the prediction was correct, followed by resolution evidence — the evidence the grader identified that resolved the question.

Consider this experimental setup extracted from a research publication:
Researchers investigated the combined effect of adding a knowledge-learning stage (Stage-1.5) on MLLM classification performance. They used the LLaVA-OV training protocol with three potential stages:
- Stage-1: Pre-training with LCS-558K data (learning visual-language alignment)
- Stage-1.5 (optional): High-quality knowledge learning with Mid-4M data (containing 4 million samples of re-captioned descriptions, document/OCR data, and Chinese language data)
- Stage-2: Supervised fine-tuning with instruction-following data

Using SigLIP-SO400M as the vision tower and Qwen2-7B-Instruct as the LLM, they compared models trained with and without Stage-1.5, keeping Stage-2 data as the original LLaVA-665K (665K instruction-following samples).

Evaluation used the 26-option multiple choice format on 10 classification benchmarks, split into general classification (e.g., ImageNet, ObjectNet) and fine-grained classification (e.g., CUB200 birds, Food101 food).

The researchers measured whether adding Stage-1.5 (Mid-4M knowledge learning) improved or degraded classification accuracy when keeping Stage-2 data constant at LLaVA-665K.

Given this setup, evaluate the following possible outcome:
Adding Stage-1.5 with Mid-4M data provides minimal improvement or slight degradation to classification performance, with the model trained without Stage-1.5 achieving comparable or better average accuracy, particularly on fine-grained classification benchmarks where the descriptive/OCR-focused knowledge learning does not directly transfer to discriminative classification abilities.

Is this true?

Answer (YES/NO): YES